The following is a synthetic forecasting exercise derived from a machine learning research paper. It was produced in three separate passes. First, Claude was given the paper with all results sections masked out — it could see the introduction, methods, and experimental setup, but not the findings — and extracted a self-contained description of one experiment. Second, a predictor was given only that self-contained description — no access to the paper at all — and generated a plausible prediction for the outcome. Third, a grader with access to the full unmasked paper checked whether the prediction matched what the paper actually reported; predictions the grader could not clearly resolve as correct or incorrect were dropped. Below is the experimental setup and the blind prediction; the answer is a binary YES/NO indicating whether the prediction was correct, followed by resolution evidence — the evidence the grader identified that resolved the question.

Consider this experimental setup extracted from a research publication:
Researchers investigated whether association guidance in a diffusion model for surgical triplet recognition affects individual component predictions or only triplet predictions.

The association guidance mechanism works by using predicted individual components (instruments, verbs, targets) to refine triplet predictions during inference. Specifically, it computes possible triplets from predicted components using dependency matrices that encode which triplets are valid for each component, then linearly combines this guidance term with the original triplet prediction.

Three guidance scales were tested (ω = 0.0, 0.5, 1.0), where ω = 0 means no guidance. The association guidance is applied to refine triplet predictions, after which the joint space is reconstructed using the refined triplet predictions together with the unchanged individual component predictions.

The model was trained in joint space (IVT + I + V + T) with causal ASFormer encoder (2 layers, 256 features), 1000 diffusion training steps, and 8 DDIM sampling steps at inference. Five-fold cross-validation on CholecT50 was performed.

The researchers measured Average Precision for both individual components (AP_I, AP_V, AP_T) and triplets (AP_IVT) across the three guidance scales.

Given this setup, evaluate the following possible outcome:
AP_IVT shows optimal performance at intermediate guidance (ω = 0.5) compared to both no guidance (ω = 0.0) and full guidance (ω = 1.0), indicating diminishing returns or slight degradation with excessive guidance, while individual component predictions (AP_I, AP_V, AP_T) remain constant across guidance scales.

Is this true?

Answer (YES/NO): NO